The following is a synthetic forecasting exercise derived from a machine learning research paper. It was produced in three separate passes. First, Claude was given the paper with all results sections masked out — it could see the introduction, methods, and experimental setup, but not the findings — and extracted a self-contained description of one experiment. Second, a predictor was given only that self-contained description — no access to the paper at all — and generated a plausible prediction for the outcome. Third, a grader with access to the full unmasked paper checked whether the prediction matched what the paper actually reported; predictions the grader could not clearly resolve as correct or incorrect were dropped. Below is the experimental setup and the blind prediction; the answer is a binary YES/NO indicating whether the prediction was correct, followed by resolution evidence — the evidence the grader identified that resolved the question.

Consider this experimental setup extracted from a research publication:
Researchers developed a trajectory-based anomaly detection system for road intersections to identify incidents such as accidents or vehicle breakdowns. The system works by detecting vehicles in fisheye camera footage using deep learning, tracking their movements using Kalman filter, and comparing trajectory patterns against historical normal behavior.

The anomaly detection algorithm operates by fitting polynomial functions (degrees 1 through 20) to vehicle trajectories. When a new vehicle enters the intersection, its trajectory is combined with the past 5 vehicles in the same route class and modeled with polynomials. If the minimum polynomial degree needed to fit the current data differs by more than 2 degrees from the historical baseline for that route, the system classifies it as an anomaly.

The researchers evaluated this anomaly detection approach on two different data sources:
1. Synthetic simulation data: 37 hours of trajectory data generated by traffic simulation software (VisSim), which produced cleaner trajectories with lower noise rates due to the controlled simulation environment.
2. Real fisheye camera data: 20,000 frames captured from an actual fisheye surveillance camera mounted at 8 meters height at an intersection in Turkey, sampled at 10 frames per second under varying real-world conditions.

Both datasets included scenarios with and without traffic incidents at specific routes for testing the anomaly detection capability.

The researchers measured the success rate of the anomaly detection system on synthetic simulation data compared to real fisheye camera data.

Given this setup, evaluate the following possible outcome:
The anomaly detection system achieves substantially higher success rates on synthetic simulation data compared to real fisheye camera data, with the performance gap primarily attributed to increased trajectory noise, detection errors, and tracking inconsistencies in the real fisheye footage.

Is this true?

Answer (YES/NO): NO